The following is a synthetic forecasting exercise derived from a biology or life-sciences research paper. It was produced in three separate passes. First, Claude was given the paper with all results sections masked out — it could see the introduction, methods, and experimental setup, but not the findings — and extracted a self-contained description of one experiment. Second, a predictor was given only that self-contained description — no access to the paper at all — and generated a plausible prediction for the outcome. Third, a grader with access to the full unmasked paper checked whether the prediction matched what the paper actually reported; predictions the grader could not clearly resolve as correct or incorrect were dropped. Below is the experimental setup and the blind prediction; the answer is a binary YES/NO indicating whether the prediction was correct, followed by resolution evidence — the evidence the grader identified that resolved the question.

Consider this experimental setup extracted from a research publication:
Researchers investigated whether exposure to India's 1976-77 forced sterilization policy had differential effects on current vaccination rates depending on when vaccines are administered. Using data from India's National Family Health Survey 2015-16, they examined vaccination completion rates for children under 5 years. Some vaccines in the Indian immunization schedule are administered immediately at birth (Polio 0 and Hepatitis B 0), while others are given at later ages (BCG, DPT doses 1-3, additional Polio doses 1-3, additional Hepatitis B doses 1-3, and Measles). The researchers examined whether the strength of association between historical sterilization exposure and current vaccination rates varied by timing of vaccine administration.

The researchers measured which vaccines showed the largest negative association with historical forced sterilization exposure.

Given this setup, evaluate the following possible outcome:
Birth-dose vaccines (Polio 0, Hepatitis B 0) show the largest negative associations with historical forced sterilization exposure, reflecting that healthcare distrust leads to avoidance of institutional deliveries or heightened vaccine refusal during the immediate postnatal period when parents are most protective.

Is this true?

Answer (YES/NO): YES